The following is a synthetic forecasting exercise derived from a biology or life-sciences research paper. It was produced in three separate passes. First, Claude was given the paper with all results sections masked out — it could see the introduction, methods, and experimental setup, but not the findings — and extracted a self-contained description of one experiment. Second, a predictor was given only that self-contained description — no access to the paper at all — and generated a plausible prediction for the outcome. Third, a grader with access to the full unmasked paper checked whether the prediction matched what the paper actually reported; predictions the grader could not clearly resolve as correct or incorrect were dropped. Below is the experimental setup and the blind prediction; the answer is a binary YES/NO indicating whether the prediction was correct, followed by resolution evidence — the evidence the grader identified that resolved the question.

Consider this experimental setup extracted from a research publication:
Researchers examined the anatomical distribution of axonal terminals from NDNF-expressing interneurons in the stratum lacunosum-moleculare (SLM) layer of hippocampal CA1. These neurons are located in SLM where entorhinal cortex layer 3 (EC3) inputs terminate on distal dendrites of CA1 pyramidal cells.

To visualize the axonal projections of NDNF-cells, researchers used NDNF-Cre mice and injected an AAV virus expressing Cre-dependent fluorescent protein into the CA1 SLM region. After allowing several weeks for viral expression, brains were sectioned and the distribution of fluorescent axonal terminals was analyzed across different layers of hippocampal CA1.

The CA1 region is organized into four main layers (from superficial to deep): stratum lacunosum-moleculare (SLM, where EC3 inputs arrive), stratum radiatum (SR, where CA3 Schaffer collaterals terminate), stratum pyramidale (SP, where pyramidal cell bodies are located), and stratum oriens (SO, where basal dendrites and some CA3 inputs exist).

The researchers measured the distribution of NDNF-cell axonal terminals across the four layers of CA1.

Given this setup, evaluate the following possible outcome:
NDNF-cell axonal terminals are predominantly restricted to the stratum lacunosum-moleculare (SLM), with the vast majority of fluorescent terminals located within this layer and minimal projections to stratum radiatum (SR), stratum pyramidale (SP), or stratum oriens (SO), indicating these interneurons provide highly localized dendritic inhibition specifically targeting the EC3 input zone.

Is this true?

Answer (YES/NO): YES